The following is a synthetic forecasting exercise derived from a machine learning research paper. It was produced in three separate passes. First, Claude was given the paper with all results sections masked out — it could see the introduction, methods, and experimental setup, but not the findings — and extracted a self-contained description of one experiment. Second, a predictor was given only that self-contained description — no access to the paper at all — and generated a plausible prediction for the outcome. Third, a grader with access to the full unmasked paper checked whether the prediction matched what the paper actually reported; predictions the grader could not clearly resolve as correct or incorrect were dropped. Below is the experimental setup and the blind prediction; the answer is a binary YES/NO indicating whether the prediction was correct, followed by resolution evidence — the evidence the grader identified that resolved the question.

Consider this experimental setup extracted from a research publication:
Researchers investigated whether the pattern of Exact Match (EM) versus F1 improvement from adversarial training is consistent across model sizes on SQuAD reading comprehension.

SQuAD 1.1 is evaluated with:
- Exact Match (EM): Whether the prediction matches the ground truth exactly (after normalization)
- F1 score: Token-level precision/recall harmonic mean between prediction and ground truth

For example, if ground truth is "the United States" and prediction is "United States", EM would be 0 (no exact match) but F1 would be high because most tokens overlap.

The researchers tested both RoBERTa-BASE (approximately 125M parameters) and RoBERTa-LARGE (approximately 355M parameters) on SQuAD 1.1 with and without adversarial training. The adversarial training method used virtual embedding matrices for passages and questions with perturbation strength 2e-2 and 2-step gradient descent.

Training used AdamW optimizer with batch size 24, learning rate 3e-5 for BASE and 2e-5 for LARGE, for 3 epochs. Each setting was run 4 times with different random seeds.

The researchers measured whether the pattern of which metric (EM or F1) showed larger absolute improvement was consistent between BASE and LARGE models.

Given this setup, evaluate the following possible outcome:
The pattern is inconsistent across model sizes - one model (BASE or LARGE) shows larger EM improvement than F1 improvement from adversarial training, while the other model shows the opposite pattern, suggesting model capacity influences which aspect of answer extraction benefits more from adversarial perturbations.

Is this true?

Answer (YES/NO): NO